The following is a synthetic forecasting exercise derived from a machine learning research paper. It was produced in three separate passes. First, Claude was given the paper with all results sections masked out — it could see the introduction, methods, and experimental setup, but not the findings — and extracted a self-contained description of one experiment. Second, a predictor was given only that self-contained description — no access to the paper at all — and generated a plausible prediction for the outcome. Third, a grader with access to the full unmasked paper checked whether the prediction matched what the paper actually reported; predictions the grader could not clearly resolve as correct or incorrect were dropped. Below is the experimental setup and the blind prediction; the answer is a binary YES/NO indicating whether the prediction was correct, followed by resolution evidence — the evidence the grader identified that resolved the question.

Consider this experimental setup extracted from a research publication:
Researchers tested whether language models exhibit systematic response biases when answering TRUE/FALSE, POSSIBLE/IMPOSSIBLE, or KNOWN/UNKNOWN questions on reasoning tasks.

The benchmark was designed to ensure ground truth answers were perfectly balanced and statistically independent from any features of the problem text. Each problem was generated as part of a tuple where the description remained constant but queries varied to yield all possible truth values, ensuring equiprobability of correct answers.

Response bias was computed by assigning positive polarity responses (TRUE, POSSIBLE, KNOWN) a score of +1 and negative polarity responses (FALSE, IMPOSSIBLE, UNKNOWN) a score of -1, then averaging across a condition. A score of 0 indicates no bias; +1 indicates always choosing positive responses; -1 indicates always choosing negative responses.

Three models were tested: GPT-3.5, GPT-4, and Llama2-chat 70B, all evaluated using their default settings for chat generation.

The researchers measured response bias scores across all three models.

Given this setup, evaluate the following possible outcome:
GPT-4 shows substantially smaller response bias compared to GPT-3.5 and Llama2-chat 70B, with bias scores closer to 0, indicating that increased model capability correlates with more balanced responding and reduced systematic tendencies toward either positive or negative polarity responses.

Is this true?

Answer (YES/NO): NO